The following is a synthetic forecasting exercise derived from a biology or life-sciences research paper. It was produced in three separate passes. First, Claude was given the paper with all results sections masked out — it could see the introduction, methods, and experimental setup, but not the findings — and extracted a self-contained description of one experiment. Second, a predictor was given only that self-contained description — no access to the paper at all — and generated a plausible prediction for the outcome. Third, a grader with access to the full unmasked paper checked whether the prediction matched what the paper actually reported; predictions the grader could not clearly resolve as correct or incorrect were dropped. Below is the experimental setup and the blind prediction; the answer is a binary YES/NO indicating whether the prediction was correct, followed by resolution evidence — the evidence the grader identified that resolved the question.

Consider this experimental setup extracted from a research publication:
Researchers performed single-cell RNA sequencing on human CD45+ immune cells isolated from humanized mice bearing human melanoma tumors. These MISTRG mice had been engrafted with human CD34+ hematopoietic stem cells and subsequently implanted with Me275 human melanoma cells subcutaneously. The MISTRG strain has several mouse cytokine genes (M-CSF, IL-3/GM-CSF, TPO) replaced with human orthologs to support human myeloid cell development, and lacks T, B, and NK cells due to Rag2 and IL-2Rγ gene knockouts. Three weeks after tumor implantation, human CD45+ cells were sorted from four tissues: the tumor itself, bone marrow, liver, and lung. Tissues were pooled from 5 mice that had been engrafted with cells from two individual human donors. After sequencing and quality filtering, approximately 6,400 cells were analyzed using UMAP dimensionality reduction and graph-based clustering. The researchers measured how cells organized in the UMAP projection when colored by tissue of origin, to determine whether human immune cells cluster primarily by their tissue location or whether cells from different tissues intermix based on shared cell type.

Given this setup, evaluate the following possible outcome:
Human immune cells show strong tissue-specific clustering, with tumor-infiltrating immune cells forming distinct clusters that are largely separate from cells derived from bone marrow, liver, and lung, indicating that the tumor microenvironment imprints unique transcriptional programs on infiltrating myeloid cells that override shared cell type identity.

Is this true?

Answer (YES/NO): NO